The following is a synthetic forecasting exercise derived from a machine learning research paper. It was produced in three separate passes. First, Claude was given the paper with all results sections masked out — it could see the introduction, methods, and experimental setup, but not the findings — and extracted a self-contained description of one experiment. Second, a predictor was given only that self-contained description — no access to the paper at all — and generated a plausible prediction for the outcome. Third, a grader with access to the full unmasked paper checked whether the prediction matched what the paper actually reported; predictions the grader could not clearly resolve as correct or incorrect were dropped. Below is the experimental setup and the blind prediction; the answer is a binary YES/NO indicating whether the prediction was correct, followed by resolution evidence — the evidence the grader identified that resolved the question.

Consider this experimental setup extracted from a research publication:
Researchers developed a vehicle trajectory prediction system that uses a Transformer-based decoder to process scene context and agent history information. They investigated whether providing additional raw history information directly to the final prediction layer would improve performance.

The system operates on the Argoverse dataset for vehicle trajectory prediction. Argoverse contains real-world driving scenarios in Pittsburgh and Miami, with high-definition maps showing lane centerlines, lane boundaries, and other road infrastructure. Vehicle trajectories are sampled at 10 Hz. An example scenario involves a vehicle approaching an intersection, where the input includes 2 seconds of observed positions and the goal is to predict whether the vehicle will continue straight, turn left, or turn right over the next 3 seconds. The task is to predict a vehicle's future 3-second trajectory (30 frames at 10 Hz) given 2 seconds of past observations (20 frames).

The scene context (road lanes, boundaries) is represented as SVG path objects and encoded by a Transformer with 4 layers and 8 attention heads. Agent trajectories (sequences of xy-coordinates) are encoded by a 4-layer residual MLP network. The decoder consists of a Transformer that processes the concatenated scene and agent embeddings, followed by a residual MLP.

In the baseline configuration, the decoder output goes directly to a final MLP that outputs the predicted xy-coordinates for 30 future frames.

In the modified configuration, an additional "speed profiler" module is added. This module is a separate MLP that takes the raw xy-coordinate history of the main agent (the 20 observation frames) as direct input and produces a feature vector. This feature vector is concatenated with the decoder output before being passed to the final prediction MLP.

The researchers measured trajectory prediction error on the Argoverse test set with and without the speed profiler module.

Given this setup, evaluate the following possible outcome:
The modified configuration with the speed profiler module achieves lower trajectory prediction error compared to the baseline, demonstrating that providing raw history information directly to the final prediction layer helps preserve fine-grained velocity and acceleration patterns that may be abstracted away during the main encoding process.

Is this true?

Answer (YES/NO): YES